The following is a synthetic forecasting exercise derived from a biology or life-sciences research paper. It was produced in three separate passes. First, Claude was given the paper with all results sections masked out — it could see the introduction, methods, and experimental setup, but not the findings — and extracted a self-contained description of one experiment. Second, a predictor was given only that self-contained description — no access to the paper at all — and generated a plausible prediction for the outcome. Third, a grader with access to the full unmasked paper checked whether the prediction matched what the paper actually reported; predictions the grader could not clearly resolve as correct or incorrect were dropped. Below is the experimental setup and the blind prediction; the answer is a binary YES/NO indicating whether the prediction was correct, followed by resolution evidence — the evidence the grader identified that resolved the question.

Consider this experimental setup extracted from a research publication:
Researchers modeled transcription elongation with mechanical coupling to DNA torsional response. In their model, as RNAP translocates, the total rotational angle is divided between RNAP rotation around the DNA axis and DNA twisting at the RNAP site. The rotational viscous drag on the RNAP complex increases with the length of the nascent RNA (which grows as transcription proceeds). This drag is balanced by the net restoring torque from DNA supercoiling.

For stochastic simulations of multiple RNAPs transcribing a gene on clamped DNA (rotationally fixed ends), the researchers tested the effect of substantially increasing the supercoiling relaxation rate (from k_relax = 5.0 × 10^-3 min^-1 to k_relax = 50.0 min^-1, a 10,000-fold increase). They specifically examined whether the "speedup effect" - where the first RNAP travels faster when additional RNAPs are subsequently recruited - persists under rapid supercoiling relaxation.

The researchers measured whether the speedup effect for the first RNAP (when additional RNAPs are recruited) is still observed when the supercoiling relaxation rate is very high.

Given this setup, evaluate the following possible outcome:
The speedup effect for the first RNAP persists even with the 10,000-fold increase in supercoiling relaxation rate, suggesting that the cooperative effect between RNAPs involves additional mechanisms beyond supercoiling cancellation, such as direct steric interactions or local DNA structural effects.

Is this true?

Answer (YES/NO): NO